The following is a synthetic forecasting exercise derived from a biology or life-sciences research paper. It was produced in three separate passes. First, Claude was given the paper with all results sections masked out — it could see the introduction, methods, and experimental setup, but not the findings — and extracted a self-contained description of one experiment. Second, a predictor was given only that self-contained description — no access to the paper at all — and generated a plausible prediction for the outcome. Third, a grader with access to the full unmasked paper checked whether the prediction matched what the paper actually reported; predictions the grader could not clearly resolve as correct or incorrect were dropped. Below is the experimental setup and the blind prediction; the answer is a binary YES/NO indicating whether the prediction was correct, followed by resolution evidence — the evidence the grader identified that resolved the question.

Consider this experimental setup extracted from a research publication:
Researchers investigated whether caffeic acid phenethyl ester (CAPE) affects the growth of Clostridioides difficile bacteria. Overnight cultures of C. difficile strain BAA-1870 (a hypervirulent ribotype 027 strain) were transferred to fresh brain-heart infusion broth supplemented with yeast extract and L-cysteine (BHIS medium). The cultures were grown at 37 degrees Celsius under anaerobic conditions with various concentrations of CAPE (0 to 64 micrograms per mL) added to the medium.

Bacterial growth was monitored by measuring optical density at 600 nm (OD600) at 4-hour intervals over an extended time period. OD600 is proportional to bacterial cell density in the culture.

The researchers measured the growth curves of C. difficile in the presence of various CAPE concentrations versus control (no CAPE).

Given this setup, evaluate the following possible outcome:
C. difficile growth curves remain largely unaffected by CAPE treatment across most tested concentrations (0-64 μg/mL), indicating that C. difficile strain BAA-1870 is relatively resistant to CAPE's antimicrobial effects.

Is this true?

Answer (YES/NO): NO